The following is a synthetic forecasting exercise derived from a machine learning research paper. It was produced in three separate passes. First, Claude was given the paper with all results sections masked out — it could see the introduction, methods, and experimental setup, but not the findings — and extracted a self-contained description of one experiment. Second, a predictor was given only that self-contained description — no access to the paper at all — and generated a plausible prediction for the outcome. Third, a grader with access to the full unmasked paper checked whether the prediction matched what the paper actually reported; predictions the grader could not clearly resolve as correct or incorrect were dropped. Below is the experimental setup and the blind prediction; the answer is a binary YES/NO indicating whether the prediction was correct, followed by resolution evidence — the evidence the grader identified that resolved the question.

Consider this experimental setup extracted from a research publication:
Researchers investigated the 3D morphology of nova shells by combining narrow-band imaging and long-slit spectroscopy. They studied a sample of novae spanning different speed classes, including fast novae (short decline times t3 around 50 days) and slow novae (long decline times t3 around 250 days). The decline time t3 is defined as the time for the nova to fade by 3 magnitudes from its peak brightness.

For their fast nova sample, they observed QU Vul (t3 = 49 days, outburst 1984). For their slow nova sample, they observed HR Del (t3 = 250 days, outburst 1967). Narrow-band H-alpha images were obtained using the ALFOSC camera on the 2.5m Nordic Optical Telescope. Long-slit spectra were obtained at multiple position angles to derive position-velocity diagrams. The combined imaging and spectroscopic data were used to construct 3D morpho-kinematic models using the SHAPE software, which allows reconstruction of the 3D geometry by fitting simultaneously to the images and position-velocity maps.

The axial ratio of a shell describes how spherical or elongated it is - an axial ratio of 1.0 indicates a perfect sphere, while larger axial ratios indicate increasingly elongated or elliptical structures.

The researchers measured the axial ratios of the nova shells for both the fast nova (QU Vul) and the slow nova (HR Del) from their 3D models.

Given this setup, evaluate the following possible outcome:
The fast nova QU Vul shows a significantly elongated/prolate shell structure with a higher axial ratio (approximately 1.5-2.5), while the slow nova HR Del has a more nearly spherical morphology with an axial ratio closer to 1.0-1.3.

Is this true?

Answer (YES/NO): NO